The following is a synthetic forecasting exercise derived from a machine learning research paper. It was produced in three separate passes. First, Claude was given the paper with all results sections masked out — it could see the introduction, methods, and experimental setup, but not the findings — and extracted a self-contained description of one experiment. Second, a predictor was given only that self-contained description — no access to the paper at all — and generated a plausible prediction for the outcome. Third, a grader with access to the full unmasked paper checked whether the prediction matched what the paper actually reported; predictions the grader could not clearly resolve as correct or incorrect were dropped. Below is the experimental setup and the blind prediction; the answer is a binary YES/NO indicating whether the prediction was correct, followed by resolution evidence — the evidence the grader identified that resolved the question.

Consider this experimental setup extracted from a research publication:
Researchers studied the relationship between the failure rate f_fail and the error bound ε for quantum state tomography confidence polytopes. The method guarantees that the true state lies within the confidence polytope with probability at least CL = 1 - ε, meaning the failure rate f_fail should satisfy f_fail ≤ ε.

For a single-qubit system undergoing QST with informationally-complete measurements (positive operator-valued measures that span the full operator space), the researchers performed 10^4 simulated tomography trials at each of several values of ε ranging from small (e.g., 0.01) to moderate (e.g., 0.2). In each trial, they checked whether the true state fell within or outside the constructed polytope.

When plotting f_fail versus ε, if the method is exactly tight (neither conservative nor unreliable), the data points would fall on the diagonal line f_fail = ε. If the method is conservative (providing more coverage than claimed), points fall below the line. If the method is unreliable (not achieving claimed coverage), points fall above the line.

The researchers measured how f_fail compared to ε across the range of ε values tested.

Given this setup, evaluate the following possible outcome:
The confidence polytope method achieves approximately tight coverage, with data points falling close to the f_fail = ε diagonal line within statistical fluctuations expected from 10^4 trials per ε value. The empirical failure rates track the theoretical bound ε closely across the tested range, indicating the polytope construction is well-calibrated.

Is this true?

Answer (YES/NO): NO